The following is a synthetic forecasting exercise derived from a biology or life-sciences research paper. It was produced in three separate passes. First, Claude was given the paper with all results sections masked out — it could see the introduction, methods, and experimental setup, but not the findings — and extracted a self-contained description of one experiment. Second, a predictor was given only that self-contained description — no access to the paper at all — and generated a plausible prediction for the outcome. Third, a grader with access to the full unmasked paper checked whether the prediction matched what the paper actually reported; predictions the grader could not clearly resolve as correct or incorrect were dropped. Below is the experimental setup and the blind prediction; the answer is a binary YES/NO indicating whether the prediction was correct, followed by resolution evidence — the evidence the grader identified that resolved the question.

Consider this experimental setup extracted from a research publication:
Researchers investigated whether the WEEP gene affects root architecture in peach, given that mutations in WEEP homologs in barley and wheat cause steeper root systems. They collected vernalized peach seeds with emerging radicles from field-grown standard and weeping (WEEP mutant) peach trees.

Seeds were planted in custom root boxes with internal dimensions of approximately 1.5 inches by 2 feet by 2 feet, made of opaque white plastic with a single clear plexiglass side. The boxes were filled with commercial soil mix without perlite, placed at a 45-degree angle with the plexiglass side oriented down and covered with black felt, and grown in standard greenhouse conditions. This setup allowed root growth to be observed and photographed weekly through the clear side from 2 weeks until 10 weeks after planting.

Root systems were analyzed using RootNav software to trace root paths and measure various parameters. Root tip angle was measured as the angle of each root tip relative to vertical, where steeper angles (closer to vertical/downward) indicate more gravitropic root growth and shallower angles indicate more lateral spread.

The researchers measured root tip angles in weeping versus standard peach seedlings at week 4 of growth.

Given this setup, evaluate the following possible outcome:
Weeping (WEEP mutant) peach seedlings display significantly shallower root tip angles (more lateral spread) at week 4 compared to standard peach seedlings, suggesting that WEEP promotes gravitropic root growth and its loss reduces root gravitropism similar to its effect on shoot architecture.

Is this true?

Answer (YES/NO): NO